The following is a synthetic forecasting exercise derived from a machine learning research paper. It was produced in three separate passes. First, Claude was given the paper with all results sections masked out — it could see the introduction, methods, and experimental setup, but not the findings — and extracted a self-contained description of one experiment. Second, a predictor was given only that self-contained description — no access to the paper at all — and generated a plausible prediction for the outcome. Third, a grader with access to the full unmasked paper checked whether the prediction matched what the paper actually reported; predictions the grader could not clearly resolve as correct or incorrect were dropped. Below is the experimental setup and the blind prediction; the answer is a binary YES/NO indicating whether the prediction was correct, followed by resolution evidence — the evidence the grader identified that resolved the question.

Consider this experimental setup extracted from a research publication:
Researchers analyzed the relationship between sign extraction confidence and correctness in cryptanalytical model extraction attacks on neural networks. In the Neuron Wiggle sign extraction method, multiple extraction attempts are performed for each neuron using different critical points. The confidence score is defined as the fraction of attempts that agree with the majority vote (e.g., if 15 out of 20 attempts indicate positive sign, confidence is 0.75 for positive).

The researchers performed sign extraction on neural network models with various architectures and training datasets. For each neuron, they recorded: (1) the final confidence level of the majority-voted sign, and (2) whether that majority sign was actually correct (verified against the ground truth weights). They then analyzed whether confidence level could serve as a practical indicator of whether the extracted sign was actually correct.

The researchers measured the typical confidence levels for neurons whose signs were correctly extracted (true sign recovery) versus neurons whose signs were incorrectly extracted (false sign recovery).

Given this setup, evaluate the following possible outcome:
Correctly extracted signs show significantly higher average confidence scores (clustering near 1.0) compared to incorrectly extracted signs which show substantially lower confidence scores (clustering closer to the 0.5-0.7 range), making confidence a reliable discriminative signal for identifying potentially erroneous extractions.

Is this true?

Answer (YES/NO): NO